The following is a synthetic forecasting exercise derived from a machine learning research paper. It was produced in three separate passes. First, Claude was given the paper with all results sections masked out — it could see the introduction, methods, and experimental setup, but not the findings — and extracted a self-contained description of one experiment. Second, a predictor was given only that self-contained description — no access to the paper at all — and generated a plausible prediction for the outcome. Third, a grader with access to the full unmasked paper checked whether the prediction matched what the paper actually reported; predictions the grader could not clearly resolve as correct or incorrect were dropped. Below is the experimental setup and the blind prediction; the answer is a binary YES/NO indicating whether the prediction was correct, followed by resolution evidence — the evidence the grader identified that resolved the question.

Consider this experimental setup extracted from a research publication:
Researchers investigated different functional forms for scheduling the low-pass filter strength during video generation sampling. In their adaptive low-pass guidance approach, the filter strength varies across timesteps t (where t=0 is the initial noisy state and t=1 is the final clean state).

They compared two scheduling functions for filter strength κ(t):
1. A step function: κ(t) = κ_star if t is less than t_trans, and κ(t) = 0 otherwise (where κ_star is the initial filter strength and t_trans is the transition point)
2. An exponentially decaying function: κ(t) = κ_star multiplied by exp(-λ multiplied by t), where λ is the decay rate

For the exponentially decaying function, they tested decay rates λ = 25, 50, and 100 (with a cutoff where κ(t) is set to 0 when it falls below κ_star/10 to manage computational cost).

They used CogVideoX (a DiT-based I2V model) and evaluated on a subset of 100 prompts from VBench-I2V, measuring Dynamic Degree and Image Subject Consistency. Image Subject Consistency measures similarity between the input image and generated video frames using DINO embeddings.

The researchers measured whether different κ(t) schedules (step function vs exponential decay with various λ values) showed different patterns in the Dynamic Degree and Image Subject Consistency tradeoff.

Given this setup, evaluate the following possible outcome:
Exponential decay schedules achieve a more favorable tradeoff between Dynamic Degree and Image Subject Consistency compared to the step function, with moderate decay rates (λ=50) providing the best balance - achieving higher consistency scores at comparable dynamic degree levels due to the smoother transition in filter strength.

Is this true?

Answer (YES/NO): NO